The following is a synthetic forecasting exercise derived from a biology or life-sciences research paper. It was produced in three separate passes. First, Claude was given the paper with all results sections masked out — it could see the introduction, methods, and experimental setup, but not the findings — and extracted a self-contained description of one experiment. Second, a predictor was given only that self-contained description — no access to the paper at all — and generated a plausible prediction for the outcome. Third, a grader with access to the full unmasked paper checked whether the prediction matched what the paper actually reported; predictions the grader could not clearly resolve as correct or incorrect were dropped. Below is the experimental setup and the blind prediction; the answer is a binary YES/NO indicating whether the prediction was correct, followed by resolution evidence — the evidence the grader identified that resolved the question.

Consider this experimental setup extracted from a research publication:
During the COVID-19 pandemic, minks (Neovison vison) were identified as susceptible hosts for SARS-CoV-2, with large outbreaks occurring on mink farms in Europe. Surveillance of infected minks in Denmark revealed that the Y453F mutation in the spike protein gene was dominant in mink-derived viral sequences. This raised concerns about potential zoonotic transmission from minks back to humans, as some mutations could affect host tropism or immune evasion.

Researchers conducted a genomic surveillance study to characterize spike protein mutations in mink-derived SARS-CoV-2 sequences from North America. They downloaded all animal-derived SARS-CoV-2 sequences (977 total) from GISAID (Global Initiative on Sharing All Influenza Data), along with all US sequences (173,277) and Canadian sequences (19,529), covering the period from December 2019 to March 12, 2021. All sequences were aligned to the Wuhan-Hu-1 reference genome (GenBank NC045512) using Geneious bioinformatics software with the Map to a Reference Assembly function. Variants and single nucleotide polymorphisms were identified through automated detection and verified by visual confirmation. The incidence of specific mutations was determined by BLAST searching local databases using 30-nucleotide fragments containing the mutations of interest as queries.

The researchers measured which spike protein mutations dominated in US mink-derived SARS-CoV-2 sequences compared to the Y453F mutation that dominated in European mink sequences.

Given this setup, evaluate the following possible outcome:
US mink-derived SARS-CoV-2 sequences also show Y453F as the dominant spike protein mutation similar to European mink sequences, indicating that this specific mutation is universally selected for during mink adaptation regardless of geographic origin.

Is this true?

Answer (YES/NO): NO